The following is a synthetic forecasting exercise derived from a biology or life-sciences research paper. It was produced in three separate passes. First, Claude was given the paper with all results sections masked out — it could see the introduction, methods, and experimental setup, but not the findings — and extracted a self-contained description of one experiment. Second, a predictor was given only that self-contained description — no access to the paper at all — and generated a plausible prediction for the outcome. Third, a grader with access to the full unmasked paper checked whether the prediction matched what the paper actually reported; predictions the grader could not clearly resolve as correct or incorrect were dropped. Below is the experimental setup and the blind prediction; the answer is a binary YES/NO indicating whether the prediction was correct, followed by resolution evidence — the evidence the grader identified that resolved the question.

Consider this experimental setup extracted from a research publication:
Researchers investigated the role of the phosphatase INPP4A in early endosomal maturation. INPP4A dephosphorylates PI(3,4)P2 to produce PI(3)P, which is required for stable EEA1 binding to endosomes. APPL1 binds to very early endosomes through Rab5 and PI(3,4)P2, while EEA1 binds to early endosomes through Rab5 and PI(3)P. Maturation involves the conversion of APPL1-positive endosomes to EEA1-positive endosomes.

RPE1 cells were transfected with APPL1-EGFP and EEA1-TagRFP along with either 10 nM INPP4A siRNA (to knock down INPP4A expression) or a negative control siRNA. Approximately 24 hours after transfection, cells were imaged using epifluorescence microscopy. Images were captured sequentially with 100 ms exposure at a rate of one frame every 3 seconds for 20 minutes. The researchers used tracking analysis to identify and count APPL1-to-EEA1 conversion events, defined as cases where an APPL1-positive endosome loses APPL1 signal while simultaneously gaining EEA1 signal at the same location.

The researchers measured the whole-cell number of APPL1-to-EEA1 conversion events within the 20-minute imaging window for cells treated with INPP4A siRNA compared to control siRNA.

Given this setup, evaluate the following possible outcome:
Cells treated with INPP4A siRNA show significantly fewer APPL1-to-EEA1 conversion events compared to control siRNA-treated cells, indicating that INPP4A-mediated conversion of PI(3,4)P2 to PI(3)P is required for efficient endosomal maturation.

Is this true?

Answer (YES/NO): YES